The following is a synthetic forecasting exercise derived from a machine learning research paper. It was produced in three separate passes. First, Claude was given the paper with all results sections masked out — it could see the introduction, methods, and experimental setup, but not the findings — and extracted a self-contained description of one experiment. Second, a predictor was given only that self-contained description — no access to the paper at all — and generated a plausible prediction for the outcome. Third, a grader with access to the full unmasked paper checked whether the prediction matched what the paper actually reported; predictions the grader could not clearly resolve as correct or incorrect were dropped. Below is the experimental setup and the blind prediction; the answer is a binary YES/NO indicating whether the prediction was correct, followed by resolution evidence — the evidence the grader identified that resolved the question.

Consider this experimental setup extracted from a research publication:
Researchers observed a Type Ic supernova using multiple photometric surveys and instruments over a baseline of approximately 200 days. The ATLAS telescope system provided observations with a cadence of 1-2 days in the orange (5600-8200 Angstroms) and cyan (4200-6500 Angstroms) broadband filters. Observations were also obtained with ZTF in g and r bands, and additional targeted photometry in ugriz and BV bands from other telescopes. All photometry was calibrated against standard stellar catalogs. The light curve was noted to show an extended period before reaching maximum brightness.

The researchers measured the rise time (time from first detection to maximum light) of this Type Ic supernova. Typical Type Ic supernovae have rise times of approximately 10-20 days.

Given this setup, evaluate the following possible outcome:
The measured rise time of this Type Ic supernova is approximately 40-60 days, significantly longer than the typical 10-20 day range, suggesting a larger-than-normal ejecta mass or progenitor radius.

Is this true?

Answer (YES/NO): YES